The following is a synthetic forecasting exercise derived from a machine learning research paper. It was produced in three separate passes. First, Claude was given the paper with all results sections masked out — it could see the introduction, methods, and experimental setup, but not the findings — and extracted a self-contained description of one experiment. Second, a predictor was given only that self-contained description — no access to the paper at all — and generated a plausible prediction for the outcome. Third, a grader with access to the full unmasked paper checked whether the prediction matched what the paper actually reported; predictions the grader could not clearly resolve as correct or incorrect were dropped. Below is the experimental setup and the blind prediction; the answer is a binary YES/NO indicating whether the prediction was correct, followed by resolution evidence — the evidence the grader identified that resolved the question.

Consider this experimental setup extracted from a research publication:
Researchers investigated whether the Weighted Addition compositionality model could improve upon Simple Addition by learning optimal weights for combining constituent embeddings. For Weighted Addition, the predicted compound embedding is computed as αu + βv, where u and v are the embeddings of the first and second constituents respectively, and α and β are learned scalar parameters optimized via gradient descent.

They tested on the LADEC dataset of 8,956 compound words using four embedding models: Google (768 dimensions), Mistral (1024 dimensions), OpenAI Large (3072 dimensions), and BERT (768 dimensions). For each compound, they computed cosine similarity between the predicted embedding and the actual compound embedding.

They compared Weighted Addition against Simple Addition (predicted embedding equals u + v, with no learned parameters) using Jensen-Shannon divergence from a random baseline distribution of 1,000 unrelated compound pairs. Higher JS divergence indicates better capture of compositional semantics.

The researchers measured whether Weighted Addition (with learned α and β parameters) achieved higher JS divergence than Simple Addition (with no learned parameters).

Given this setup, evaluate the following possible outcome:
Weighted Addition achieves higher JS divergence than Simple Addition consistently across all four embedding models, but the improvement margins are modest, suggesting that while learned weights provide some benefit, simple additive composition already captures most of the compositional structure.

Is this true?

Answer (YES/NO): NO